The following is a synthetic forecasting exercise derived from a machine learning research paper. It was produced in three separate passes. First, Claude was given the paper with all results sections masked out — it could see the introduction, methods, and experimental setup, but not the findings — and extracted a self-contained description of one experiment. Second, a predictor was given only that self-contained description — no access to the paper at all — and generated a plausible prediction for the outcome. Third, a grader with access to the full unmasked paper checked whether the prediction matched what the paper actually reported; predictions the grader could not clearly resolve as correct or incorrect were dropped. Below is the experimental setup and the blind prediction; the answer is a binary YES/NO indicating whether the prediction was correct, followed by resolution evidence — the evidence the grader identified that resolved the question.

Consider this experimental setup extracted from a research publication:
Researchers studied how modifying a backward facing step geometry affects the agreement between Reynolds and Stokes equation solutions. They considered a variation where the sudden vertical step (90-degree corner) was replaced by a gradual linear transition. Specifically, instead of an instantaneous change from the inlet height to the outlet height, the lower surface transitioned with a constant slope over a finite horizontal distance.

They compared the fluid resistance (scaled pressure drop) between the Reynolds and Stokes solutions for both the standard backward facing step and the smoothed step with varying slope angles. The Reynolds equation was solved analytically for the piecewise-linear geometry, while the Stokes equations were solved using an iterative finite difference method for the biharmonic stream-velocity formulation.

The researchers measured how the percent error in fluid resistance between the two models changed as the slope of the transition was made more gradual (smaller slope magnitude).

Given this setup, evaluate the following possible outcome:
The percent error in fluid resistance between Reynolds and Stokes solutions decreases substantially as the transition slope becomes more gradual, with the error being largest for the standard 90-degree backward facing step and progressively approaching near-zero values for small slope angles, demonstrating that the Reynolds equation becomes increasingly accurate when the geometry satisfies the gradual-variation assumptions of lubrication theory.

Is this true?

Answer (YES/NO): YES